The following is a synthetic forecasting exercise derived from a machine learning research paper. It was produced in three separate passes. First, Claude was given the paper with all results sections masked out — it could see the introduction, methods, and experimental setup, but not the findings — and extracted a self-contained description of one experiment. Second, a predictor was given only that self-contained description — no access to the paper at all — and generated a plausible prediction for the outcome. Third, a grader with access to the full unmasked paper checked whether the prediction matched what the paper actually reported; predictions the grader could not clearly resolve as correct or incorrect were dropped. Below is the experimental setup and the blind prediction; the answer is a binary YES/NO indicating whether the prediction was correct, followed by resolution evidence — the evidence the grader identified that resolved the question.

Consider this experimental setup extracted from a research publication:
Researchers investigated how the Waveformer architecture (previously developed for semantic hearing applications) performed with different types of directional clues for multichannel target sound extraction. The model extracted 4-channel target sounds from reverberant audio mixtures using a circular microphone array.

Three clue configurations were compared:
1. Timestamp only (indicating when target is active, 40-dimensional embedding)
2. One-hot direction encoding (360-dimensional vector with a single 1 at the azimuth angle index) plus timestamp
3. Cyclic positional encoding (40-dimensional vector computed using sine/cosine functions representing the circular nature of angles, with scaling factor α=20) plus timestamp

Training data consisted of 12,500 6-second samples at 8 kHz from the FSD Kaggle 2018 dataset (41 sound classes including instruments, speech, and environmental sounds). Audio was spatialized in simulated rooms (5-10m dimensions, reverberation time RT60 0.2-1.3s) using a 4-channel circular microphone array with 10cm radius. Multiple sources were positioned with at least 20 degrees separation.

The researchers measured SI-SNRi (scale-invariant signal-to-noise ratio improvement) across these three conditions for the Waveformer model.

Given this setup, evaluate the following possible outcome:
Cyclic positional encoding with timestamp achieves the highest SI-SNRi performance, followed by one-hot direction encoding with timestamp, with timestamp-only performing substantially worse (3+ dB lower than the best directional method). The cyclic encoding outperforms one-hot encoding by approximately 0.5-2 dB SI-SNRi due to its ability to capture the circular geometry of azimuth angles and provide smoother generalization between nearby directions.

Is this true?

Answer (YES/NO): NO